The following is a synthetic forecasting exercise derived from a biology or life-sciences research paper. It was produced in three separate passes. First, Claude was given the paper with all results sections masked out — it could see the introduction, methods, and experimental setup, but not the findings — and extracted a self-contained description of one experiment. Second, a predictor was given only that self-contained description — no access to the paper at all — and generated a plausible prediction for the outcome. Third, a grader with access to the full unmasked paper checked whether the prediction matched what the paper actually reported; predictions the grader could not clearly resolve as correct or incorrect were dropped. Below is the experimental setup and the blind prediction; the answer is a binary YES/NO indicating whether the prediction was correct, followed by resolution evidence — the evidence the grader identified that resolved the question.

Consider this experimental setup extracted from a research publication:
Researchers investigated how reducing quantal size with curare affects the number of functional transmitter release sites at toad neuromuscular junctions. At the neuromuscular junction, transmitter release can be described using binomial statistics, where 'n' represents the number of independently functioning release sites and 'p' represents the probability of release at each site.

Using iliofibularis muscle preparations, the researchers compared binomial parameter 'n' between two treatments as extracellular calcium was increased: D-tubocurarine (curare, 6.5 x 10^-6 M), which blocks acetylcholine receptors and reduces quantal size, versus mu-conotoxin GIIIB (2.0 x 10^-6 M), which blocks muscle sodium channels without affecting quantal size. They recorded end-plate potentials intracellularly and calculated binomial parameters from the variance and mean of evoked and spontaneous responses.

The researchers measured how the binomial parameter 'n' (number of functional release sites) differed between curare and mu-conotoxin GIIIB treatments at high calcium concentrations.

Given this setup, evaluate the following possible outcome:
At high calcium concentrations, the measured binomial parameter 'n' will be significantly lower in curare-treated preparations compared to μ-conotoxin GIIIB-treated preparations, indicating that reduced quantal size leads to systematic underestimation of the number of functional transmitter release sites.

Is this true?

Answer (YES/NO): NO